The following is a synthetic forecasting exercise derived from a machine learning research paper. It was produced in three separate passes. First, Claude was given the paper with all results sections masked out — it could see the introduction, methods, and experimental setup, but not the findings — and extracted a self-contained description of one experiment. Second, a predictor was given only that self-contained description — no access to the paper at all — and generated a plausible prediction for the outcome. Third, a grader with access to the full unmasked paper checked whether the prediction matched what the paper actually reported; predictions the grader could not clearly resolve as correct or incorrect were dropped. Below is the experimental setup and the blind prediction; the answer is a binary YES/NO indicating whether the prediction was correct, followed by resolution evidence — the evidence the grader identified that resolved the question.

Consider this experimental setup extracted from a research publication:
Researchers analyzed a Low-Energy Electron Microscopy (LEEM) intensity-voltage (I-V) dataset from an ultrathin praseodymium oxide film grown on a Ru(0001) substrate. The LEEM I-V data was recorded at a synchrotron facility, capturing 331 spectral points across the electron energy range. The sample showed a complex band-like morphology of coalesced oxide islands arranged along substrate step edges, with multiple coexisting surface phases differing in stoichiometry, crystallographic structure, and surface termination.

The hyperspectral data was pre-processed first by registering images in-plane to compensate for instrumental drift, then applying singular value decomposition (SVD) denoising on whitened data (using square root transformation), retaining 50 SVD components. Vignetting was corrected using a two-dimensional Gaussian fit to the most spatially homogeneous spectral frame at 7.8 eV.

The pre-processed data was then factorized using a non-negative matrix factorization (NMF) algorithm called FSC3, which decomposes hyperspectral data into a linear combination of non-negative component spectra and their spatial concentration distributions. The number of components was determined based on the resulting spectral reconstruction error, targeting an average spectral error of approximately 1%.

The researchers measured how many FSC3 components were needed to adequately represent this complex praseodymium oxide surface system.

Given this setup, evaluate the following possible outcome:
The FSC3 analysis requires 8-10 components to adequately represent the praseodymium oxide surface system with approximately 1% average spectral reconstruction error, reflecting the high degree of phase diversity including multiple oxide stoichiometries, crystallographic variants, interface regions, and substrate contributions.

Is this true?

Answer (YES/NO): YES